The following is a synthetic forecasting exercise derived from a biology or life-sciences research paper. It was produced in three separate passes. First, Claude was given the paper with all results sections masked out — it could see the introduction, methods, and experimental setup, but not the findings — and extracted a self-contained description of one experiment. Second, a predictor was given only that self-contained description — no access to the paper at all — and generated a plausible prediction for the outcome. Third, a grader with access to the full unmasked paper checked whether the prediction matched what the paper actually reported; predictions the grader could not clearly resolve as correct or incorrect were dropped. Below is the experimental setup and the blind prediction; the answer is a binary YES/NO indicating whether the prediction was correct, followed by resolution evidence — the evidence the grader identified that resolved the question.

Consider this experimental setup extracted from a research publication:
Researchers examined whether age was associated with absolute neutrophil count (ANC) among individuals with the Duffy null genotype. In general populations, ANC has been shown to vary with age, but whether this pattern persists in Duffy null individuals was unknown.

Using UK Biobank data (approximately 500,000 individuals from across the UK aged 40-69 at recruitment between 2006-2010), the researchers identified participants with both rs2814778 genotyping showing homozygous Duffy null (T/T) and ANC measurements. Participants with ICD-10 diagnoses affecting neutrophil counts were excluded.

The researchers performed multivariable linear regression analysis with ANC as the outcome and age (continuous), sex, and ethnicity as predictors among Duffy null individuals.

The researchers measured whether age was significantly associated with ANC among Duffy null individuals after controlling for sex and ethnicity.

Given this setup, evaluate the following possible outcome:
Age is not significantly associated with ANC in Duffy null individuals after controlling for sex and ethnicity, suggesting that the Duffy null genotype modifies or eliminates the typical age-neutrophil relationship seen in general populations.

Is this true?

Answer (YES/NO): YES